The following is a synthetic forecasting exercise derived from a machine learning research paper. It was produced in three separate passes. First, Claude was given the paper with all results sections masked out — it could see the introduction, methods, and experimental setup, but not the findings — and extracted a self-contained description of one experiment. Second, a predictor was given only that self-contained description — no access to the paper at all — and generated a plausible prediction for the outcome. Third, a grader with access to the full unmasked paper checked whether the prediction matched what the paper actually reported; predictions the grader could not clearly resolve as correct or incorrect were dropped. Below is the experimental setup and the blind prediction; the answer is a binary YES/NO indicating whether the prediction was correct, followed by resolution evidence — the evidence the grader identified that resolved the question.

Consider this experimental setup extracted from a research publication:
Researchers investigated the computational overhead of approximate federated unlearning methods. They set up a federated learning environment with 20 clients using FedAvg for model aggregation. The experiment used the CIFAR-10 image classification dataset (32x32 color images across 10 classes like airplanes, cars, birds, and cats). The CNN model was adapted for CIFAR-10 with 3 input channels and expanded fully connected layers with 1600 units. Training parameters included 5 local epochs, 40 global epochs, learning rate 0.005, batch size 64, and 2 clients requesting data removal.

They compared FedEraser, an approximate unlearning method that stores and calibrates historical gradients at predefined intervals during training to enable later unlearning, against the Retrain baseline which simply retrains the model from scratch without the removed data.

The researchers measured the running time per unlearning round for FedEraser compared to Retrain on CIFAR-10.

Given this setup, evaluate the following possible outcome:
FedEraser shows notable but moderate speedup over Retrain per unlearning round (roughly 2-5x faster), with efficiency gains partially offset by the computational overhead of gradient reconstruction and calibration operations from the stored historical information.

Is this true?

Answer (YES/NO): NO